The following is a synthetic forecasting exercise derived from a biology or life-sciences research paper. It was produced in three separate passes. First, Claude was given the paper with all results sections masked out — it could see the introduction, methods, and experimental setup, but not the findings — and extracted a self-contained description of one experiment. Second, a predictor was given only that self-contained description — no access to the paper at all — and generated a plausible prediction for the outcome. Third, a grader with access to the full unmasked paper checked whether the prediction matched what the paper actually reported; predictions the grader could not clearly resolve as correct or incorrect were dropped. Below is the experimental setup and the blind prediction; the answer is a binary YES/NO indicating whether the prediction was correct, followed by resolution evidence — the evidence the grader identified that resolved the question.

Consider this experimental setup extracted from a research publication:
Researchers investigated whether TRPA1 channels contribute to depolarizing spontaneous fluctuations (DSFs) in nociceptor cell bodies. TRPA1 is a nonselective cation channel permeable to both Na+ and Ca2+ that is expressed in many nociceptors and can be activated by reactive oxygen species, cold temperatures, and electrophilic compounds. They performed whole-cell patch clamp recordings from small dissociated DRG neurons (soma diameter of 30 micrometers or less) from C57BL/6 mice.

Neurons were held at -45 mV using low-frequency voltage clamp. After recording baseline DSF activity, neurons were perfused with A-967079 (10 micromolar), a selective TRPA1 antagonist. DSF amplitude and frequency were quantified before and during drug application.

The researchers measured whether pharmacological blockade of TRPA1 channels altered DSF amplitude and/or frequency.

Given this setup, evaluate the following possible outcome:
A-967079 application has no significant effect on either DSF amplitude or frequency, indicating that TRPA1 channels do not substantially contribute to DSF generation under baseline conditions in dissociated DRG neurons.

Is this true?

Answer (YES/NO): NO